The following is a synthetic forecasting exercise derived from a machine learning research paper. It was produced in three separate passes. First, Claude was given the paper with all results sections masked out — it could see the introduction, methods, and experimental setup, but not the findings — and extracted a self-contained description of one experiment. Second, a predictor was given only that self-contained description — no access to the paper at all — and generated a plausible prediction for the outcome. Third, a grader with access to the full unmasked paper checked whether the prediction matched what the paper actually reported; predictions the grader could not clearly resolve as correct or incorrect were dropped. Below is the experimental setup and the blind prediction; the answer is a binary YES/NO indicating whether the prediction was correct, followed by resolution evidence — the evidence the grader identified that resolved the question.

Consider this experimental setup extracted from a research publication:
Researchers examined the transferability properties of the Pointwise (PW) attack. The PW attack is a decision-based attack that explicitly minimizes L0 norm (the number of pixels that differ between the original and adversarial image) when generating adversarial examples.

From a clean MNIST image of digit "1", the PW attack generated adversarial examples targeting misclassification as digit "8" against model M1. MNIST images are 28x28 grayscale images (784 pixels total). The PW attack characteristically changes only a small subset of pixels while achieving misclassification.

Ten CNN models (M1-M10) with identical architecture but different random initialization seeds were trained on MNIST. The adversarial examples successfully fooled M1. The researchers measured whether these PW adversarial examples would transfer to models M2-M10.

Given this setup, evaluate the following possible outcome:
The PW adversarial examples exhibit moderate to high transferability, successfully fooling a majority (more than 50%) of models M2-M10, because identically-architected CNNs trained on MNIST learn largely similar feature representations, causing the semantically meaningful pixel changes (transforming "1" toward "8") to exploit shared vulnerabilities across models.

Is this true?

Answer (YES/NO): NO